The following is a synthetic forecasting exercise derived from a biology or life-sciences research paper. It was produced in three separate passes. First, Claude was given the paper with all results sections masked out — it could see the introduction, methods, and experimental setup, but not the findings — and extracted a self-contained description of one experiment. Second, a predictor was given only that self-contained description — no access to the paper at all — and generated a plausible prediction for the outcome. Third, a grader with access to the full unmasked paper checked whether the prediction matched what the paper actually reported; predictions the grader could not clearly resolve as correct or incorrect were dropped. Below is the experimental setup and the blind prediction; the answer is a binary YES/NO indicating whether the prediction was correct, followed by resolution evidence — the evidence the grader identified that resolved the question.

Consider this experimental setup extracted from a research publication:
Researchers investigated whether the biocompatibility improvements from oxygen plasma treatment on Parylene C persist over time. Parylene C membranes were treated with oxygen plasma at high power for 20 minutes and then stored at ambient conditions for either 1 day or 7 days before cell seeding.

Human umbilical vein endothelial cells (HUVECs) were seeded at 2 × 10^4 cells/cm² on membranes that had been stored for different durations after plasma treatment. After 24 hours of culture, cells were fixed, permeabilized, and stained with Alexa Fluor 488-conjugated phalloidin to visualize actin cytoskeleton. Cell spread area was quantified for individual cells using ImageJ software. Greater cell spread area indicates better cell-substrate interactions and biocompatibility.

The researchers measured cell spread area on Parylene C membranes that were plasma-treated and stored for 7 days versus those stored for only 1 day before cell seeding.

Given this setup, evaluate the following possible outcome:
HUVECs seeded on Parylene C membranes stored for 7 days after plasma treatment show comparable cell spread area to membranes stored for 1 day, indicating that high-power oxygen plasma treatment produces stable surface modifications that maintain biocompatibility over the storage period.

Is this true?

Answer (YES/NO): YES